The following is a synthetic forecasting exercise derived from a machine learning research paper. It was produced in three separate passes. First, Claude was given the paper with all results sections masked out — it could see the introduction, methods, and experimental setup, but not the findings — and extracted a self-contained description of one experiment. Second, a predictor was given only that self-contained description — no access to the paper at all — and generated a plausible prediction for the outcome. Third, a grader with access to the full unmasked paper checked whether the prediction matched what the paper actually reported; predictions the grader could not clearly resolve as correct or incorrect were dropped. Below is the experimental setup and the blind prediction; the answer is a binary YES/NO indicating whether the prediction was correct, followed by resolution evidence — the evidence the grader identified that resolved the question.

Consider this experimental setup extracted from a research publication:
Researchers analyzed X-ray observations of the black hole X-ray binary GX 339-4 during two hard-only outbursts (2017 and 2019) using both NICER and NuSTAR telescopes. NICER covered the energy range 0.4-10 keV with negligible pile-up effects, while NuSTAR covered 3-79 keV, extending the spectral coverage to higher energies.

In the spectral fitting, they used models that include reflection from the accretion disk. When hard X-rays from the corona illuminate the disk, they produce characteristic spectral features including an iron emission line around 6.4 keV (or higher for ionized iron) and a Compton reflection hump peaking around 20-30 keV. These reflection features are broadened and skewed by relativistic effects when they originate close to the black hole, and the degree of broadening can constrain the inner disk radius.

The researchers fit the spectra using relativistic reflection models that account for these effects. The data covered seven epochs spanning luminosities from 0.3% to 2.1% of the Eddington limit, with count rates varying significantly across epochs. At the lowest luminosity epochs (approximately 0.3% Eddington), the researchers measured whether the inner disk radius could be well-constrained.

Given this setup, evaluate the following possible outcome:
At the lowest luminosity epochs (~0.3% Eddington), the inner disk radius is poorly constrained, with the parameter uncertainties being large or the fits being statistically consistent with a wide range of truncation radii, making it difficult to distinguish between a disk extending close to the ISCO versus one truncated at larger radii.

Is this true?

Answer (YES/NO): NO